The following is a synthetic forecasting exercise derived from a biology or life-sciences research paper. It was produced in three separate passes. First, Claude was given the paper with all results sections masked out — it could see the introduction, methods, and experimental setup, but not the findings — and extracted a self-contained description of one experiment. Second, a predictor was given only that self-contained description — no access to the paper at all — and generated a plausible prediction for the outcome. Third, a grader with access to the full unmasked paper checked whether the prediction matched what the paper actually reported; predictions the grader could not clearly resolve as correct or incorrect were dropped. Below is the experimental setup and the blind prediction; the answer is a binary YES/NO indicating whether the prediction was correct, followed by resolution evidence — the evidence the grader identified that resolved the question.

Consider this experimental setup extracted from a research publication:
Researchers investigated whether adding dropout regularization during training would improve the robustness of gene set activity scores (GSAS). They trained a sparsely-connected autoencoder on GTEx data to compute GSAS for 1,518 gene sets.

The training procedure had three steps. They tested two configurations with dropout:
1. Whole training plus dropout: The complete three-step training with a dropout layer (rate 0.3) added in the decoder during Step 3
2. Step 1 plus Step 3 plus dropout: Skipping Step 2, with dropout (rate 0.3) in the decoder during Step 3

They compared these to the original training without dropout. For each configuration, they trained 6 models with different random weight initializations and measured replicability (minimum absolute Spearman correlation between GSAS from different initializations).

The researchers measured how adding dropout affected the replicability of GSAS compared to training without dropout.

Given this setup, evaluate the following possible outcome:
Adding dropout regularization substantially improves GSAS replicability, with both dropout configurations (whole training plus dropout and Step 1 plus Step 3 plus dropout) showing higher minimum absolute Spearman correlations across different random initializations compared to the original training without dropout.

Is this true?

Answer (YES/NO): NO